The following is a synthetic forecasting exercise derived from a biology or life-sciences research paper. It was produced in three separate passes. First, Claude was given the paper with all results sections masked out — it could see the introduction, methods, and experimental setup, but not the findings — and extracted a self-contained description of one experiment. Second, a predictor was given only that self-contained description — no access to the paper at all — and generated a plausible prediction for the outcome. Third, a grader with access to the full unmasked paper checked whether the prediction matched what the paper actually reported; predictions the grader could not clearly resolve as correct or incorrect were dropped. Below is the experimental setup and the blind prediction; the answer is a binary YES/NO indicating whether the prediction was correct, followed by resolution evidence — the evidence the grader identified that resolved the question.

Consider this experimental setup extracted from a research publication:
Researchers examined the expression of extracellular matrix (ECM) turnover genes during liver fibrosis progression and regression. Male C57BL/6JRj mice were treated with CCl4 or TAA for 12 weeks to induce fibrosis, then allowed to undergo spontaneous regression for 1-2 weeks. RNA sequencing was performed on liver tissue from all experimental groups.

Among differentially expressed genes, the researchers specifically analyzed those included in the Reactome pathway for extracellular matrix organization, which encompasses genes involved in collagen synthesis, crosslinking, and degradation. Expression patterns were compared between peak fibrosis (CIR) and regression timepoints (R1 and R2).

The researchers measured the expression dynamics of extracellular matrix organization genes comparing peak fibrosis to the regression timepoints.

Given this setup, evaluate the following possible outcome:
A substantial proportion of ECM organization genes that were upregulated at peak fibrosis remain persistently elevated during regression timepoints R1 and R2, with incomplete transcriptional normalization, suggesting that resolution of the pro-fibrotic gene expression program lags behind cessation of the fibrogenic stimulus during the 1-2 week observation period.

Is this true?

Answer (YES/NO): YES